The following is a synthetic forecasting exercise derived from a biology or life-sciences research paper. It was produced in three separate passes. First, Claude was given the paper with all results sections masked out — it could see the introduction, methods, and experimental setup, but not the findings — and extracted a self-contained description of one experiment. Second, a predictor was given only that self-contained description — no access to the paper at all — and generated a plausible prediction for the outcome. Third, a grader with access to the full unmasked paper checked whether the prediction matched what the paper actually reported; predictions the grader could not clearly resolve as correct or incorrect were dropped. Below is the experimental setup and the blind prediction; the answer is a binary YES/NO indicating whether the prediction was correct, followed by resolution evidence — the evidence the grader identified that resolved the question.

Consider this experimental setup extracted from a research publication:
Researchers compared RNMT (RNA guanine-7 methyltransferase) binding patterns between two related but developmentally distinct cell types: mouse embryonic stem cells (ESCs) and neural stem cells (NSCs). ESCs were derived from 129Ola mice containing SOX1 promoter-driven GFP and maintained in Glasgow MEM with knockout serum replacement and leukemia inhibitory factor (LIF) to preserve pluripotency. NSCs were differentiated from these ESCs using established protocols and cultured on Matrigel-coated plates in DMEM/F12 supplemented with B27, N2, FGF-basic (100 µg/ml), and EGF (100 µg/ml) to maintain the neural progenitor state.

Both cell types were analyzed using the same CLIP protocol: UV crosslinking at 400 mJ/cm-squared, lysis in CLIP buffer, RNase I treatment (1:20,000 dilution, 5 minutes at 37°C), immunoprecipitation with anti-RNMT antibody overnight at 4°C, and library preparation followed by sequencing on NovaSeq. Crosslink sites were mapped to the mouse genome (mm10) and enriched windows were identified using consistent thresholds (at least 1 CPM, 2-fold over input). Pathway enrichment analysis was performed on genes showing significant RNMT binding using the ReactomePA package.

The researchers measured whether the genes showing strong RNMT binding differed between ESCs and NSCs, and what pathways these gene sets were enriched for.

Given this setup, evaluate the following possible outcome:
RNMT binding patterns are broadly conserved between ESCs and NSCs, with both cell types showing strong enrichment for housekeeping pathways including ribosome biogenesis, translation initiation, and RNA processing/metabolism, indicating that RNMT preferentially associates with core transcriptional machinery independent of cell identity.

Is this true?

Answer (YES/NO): NO